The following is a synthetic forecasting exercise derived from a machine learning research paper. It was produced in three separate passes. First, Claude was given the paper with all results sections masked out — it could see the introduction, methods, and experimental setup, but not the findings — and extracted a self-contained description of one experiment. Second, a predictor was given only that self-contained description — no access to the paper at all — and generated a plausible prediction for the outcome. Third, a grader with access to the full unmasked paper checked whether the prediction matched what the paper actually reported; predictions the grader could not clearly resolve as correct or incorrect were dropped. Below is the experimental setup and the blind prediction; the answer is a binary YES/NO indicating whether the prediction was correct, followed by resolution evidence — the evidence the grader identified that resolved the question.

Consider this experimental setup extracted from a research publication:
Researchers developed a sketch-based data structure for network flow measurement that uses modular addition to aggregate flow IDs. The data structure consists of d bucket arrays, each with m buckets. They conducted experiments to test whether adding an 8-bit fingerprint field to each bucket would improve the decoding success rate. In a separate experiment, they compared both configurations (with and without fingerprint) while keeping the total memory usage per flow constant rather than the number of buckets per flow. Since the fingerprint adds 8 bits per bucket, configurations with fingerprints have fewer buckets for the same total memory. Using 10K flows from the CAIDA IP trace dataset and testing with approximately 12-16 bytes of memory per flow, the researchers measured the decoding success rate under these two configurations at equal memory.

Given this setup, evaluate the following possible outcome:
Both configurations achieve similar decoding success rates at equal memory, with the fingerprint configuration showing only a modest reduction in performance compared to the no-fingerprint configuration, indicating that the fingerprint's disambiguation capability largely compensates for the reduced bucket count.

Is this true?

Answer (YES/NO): NO